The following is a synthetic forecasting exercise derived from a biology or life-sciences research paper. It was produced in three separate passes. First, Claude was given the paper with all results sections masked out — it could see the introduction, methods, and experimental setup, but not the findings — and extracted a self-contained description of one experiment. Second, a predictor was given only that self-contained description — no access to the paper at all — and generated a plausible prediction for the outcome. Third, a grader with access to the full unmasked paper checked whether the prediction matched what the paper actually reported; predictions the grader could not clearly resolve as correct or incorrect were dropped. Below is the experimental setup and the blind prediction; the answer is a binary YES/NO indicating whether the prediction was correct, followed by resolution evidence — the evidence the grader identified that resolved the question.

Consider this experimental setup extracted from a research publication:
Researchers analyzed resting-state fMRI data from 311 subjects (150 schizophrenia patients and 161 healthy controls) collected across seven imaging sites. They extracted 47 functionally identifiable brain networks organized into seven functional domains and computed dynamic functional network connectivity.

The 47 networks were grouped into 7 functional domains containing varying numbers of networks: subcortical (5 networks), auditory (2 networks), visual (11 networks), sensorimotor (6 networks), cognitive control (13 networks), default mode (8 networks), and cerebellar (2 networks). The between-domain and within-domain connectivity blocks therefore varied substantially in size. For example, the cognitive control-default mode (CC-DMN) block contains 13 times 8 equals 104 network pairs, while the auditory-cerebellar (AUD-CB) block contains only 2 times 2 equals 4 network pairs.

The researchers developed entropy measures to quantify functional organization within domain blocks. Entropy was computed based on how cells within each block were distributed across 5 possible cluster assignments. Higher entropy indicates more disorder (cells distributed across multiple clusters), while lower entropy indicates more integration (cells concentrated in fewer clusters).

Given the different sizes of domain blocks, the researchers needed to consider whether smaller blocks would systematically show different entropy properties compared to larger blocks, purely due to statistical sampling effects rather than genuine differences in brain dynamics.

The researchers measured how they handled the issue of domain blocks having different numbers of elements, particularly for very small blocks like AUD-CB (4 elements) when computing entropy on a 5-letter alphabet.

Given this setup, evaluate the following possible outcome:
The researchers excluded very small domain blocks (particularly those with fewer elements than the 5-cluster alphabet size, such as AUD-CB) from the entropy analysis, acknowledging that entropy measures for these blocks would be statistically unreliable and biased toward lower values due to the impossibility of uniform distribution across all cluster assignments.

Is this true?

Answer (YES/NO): NO